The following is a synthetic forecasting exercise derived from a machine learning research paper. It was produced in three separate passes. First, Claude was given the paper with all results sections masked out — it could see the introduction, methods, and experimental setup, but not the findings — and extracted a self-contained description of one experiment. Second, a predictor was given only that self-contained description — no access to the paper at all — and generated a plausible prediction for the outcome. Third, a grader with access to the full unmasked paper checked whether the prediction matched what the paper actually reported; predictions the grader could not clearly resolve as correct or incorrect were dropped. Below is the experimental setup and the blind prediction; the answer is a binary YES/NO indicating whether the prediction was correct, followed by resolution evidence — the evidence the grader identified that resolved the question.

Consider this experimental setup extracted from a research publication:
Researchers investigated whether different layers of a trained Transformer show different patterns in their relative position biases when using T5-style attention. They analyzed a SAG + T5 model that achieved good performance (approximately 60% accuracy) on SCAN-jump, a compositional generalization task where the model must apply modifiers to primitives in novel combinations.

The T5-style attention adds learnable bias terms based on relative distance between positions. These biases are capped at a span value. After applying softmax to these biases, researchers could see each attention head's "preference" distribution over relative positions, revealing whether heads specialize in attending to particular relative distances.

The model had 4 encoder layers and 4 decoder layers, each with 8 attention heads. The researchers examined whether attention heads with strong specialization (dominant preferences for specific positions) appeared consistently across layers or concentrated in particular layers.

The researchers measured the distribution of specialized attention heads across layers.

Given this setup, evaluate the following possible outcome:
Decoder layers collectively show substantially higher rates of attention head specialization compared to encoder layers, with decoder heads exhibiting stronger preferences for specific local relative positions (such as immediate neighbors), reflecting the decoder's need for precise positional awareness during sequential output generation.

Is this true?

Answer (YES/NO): NO